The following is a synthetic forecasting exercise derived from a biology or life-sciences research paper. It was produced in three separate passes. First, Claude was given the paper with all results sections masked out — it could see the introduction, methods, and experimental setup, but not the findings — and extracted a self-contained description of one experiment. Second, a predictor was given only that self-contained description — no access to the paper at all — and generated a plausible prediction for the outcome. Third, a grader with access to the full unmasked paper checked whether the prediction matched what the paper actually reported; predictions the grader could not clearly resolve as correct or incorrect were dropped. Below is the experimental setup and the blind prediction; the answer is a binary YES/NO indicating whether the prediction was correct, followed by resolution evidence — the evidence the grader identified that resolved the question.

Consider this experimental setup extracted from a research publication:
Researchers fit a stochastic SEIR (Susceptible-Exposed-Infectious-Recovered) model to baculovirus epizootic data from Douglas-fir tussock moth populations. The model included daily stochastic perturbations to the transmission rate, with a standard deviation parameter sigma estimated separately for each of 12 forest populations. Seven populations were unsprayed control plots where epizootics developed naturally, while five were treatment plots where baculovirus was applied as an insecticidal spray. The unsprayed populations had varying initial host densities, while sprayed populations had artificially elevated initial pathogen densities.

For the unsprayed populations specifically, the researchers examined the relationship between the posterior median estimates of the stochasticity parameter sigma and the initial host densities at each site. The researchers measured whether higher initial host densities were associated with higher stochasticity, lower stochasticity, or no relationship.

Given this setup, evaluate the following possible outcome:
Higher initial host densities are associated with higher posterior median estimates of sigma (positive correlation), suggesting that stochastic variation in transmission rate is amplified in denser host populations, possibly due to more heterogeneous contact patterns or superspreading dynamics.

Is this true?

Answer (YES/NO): NO